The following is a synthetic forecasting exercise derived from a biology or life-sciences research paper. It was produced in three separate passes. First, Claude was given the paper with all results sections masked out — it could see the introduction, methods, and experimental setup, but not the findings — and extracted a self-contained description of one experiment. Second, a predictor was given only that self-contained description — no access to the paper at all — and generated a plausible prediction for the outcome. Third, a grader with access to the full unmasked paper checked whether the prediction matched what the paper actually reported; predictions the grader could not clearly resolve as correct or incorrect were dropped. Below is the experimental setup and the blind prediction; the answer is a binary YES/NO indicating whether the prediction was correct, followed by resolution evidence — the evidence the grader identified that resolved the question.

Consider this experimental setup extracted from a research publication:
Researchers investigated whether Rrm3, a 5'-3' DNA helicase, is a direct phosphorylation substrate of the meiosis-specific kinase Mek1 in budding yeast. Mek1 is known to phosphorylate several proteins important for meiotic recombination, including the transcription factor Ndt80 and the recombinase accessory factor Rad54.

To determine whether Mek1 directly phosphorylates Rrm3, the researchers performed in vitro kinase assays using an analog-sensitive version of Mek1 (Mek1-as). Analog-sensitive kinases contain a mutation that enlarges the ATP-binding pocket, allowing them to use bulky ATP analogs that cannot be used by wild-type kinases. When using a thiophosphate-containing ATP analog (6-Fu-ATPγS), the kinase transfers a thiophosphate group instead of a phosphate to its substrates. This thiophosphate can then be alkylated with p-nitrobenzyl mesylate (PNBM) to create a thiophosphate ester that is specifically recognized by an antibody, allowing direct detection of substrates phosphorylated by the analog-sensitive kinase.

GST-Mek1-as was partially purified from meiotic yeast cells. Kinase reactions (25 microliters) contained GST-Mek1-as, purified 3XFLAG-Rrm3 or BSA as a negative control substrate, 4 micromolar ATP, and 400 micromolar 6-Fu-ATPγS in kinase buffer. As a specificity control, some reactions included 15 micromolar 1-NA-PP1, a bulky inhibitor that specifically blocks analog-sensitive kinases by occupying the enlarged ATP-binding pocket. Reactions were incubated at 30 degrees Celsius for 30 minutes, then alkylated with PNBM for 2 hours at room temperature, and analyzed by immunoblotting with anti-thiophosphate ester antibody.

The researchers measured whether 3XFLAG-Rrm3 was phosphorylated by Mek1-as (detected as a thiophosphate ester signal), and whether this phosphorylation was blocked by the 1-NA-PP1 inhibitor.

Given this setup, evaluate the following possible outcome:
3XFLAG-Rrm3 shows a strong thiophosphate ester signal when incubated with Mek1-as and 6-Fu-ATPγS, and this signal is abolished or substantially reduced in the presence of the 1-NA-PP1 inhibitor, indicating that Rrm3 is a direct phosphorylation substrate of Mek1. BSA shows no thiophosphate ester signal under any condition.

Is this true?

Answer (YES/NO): YES